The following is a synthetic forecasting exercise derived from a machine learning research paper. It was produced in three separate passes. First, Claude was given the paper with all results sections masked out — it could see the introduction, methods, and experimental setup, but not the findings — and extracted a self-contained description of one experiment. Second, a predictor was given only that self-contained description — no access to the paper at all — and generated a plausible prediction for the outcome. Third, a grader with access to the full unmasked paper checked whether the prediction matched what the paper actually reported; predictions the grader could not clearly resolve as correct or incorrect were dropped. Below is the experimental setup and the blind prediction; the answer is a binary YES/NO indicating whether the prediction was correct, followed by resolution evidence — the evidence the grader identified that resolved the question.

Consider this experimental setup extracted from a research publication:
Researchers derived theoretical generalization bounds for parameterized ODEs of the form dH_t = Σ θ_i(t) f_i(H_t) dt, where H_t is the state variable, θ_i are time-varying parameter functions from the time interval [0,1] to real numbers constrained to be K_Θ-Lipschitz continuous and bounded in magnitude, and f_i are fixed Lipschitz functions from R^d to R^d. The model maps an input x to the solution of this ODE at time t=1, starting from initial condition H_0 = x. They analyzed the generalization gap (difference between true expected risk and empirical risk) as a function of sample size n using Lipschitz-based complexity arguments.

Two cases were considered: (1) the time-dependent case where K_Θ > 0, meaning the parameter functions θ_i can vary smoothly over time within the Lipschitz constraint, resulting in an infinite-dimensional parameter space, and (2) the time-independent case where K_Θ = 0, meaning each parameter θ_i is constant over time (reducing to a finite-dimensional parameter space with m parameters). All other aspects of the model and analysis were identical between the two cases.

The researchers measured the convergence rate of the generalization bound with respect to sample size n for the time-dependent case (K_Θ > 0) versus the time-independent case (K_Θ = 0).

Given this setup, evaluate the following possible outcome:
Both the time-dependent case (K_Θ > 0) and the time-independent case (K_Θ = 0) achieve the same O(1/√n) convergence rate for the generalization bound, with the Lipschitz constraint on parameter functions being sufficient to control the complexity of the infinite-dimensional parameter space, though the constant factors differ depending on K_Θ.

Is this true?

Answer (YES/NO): NO